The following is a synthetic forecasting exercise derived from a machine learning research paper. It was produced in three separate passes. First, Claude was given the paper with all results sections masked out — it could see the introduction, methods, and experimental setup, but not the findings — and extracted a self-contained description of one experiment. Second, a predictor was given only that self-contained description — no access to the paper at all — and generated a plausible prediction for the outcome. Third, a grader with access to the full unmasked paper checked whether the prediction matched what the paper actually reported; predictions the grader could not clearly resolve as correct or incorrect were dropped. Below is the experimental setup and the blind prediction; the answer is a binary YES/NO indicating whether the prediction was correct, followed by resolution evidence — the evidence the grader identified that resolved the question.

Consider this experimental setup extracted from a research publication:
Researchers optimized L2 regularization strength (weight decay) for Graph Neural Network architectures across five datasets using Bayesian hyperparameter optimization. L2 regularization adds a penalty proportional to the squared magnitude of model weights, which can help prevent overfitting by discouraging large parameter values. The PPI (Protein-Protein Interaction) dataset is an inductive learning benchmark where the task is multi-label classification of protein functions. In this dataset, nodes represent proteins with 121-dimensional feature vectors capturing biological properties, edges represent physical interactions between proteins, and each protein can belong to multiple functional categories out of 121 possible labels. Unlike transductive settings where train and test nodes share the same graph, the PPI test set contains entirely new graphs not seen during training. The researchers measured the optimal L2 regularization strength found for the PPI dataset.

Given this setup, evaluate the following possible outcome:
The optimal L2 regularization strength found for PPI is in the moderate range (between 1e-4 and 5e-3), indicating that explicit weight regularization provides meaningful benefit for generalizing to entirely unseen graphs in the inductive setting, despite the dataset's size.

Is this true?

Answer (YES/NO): NO